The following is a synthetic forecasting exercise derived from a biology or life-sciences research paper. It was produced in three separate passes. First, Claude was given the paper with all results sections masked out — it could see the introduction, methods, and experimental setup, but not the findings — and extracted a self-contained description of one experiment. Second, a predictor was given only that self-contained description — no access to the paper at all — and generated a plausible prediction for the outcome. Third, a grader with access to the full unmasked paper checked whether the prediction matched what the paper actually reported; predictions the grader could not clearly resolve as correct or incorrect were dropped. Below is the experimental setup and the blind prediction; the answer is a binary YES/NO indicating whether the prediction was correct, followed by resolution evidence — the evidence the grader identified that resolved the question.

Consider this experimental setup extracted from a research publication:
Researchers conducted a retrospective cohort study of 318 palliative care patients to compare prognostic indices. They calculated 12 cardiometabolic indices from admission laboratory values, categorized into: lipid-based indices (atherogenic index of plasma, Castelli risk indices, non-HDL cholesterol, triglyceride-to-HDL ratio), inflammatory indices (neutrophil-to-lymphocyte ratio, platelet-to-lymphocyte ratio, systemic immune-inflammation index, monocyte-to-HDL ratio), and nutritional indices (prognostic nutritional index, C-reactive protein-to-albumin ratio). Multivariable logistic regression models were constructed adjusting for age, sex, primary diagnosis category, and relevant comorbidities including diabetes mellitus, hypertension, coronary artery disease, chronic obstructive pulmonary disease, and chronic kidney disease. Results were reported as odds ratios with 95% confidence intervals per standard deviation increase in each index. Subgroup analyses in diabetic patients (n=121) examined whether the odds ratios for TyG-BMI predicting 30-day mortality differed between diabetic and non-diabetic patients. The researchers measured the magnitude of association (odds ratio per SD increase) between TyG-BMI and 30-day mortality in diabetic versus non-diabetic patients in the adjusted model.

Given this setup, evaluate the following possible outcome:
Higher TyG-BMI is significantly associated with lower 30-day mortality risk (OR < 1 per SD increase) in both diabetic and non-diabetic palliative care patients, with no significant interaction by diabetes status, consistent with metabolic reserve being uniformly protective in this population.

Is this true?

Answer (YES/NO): NO